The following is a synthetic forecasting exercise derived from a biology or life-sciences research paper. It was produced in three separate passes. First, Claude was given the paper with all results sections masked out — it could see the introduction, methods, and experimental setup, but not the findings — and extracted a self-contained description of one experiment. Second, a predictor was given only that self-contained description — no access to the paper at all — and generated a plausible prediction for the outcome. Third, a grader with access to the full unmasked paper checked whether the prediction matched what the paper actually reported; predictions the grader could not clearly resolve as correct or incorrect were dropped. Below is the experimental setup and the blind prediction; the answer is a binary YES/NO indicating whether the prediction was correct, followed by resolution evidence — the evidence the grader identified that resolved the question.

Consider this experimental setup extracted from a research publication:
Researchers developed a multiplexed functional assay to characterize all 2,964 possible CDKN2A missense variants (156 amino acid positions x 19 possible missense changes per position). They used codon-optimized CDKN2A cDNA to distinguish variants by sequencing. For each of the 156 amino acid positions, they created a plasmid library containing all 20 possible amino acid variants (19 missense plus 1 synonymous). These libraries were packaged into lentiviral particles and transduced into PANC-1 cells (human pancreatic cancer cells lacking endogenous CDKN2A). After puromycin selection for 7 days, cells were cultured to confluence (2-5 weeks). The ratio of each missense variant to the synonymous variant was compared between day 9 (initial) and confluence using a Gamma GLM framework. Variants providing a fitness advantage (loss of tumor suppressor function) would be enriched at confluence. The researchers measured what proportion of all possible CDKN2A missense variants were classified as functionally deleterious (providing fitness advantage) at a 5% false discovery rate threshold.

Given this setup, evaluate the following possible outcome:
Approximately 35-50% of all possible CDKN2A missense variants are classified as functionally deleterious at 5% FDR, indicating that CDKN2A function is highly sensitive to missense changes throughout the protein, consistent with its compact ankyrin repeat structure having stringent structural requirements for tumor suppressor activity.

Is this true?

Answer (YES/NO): YES